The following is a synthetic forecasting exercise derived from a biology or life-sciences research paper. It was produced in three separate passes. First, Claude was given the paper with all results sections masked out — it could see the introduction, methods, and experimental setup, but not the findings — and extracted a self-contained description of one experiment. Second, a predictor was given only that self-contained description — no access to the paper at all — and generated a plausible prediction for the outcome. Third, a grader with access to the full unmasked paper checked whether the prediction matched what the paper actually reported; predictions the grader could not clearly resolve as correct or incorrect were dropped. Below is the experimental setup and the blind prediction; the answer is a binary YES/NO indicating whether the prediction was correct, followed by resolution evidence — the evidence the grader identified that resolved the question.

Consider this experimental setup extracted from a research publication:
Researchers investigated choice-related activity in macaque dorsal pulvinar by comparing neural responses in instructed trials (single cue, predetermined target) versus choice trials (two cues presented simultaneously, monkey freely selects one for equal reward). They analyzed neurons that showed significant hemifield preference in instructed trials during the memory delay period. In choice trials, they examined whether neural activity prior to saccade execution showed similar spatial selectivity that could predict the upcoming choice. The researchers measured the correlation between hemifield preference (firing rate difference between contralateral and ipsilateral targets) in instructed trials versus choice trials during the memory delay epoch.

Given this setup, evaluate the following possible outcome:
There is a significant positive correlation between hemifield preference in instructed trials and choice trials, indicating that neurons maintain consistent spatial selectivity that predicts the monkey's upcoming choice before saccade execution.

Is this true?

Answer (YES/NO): NO